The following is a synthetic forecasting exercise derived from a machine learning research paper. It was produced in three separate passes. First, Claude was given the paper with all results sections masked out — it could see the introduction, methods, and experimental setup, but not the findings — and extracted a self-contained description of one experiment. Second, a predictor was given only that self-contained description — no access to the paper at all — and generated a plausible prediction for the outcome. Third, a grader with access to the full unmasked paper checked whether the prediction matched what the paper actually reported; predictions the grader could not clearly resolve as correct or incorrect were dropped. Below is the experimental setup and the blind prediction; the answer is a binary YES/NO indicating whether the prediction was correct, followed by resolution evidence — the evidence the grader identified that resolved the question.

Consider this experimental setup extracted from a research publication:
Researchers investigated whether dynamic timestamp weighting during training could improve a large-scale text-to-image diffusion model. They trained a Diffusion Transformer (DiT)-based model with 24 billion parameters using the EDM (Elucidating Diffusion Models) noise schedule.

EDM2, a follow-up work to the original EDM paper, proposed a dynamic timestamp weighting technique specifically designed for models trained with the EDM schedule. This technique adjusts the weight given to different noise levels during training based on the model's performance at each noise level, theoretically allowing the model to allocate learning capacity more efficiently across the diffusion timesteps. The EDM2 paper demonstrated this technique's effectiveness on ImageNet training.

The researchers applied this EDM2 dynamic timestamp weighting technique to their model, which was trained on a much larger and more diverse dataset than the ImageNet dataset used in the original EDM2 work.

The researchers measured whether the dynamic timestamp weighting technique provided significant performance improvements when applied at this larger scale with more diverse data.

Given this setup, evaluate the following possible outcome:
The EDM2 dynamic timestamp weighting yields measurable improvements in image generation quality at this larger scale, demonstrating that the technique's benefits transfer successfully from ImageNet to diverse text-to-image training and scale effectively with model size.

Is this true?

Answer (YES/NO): NO